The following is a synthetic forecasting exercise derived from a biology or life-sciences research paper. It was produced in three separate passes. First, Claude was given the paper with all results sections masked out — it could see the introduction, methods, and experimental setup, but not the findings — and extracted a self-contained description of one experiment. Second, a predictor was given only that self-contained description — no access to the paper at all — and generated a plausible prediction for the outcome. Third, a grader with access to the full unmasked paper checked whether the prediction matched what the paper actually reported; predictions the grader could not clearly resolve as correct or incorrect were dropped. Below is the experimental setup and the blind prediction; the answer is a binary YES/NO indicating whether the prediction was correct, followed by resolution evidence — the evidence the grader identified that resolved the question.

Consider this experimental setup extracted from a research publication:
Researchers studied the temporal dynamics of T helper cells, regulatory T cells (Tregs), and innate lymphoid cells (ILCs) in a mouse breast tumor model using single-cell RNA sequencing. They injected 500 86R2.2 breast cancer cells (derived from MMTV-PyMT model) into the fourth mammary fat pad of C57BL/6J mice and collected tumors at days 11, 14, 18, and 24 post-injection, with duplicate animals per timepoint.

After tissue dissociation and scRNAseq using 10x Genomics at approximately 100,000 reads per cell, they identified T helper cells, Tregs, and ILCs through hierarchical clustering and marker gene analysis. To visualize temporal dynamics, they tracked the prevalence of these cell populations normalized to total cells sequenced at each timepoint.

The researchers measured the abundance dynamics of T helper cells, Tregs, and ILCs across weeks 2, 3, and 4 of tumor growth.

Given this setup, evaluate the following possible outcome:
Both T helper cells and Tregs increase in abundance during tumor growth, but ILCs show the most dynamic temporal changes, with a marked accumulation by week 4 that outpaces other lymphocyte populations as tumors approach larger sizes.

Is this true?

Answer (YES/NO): NO